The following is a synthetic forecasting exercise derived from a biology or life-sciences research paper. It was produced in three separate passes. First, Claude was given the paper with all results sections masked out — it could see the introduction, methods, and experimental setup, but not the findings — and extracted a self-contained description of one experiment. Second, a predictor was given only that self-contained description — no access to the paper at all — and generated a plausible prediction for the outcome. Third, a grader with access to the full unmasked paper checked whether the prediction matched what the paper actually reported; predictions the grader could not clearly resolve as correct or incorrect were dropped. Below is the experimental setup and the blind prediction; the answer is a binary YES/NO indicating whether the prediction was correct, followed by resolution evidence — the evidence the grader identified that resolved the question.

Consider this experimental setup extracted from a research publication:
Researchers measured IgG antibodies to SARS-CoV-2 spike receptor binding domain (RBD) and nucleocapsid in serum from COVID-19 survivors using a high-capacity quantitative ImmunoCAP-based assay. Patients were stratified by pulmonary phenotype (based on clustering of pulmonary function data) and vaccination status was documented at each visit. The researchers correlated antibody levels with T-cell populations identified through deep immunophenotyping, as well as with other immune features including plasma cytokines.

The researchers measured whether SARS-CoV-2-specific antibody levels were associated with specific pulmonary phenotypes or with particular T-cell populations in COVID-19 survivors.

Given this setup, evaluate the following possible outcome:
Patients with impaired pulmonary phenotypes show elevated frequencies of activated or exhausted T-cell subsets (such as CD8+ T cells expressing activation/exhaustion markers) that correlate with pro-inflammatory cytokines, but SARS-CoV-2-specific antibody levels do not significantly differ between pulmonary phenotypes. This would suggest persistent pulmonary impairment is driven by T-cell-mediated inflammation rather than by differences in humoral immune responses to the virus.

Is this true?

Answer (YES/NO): YES